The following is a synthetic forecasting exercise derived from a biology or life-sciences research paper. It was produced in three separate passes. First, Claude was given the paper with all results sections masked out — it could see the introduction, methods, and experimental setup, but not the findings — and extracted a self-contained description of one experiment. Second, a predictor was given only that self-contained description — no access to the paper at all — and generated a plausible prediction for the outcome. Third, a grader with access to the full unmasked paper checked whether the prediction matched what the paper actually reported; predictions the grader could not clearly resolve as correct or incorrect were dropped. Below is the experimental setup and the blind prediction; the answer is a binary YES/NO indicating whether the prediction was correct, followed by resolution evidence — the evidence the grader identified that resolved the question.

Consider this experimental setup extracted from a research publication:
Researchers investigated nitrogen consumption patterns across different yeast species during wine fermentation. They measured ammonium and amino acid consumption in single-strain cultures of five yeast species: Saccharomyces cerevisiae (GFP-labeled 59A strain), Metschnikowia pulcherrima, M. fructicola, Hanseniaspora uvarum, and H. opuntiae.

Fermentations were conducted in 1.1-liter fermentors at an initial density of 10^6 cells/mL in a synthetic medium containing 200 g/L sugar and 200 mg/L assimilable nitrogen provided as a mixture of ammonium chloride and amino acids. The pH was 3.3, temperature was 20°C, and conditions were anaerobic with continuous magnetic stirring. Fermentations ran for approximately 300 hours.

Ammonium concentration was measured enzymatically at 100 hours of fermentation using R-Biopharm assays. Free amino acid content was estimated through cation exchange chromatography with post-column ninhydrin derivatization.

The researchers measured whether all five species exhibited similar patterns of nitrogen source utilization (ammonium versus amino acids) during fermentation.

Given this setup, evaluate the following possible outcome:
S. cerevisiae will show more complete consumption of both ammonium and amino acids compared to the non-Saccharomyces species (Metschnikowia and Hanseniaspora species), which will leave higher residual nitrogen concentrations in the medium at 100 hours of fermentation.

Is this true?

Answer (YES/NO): YES